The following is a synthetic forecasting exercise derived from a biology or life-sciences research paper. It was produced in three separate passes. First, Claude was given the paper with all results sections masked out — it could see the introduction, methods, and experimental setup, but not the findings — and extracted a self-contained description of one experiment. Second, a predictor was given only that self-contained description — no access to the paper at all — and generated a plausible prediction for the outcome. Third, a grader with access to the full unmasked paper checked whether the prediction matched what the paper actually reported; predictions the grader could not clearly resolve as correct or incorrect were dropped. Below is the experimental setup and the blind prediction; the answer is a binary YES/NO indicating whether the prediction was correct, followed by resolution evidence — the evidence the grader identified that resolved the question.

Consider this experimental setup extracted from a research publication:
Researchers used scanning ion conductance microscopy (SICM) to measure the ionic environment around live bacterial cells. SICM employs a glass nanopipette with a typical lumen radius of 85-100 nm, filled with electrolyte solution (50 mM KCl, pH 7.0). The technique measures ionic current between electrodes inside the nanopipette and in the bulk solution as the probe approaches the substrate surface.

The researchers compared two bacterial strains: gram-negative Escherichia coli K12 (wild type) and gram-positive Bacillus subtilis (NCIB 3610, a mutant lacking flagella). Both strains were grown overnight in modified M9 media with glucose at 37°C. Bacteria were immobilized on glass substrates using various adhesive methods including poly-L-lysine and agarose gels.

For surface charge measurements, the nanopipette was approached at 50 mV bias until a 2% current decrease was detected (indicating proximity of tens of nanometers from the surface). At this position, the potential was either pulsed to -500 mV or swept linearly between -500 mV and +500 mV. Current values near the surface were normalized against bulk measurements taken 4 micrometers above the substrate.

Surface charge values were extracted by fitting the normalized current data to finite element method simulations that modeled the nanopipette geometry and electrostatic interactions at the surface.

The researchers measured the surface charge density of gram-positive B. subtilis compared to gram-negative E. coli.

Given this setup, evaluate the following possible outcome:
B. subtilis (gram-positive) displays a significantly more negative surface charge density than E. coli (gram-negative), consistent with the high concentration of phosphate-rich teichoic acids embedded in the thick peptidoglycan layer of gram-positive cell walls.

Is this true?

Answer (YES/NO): YES